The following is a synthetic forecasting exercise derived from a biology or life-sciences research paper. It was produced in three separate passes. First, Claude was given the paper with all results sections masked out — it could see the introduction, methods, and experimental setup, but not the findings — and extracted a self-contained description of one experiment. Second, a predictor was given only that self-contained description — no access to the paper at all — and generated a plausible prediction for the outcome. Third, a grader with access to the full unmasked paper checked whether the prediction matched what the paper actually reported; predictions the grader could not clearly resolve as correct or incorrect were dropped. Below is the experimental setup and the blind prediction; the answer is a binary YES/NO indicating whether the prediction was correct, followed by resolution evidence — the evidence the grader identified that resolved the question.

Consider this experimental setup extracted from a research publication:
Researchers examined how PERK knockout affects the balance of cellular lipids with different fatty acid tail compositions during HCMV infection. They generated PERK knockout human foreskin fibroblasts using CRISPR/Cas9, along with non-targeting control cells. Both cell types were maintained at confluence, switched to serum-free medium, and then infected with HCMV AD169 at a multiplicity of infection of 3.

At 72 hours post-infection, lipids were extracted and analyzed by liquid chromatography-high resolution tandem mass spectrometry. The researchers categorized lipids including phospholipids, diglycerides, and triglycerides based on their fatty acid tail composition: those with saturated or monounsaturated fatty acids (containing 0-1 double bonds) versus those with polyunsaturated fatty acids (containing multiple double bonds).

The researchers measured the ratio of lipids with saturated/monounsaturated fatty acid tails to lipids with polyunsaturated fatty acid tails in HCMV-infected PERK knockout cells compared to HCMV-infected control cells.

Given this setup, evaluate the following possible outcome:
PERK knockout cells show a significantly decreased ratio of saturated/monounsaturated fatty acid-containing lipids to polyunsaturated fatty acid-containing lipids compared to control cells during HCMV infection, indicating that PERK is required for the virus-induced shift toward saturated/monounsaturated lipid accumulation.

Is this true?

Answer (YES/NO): YES